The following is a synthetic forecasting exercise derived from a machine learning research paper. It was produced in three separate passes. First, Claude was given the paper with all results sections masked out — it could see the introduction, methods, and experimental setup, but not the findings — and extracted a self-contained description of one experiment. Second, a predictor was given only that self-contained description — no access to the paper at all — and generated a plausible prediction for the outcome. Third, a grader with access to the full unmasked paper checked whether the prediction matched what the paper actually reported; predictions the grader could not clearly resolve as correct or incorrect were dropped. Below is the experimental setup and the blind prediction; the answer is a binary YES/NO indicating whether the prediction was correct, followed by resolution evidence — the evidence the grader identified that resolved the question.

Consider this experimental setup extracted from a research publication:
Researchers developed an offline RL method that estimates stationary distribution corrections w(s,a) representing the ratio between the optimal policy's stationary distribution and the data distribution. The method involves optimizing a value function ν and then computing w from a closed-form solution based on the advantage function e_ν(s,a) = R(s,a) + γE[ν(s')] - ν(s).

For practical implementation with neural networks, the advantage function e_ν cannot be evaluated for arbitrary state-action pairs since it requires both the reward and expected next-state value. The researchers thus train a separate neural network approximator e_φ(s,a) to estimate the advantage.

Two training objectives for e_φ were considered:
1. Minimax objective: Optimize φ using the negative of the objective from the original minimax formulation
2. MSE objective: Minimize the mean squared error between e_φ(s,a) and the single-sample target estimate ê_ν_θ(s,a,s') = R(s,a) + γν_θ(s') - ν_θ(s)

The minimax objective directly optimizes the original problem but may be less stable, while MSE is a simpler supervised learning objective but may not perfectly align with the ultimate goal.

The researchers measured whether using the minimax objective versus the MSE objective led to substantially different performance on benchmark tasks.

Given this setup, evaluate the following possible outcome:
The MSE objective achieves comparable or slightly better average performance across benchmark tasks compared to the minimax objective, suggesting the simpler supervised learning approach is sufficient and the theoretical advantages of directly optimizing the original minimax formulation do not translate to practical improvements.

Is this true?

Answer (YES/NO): YES